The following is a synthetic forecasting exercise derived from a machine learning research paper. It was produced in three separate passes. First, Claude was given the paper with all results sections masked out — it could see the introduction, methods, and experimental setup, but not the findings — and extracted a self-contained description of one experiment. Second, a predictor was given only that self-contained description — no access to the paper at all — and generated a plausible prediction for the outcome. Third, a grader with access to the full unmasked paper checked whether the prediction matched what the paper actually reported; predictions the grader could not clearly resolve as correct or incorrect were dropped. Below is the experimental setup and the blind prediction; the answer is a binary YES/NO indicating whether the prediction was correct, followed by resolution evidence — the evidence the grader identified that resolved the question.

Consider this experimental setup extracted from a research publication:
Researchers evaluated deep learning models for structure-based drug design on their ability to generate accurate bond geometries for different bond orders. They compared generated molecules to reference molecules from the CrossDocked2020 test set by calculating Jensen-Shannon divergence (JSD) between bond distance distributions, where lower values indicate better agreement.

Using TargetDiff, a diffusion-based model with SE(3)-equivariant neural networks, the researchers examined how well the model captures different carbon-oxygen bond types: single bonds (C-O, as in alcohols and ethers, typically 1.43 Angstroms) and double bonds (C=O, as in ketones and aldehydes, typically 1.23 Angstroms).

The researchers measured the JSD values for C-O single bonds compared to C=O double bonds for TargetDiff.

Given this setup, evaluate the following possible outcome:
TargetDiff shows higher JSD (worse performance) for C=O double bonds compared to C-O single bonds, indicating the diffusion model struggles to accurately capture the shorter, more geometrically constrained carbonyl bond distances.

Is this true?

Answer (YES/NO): YES